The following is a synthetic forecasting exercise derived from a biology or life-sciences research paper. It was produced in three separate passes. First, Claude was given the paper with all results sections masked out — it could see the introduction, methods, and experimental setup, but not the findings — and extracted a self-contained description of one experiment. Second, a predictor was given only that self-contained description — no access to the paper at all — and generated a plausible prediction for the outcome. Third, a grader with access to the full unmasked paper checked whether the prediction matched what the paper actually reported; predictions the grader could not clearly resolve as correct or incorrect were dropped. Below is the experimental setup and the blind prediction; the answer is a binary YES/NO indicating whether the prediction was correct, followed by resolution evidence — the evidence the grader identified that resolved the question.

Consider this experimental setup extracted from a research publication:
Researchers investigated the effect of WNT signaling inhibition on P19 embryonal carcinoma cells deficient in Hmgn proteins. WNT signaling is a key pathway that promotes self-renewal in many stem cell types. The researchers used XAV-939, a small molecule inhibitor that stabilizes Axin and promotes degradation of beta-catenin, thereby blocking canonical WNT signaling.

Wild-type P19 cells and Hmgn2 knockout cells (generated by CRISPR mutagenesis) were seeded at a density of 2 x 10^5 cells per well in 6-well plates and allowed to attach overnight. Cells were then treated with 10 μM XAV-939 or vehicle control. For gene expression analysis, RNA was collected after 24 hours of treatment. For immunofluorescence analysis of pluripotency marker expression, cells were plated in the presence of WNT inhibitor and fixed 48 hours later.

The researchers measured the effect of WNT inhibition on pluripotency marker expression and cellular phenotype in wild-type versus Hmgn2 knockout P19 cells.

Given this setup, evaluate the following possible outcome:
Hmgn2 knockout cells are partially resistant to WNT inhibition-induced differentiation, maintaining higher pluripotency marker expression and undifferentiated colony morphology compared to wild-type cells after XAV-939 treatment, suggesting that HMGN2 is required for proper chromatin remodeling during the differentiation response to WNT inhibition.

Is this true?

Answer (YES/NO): NO